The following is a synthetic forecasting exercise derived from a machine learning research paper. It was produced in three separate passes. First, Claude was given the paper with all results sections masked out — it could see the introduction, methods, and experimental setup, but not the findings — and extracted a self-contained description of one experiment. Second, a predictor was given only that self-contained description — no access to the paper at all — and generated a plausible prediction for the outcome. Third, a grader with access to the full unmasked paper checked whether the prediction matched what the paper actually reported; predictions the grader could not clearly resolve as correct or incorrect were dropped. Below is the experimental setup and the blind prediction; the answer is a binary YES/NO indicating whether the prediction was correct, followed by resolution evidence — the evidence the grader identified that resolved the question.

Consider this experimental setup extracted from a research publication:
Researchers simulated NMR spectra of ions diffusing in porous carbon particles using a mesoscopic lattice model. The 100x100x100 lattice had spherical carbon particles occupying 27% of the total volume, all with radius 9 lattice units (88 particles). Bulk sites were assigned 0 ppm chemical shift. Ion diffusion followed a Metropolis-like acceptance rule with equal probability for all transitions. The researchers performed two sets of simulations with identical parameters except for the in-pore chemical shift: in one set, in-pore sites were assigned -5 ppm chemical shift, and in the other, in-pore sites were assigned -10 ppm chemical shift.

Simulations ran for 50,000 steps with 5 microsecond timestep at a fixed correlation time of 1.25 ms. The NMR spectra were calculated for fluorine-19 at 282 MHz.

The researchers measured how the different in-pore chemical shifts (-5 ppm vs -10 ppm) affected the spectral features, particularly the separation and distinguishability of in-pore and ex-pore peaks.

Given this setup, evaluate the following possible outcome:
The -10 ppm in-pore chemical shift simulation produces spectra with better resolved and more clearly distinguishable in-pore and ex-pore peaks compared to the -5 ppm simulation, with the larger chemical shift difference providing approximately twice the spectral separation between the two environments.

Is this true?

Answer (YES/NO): NO